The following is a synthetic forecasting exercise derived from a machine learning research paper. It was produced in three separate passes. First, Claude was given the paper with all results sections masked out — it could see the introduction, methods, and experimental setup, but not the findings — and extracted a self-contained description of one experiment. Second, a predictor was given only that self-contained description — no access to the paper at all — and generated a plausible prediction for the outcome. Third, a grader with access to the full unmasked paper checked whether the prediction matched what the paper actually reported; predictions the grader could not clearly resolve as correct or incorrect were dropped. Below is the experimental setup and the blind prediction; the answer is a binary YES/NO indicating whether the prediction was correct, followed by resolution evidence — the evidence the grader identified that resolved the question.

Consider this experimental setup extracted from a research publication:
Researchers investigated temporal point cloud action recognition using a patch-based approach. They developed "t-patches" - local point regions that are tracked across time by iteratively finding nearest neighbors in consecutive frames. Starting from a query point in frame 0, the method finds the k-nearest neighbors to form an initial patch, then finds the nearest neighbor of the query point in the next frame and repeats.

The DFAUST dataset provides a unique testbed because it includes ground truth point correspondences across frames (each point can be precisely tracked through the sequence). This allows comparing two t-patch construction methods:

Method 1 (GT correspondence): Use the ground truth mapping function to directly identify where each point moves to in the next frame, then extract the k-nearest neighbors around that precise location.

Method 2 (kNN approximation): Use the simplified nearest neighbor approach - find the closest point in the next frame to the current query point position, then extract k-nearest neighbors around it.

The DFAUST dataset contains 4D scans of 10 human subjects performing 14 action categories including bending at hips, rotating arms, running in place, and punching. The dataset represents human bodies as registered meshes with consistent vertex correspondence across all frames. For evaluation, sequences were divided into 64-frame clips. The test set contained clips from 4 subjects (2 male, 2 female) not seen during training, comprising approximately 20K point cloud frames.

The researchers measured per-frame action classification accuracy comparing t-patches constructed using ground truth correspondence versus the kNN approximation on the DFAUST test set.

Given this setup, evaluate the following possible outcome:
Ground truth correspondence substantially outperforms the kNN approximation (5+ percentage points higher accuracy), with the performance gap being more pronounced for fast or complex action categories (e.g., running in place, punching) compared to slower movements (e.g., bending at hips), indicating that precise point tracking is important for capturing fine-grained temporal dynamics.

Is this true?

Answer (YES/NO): NO